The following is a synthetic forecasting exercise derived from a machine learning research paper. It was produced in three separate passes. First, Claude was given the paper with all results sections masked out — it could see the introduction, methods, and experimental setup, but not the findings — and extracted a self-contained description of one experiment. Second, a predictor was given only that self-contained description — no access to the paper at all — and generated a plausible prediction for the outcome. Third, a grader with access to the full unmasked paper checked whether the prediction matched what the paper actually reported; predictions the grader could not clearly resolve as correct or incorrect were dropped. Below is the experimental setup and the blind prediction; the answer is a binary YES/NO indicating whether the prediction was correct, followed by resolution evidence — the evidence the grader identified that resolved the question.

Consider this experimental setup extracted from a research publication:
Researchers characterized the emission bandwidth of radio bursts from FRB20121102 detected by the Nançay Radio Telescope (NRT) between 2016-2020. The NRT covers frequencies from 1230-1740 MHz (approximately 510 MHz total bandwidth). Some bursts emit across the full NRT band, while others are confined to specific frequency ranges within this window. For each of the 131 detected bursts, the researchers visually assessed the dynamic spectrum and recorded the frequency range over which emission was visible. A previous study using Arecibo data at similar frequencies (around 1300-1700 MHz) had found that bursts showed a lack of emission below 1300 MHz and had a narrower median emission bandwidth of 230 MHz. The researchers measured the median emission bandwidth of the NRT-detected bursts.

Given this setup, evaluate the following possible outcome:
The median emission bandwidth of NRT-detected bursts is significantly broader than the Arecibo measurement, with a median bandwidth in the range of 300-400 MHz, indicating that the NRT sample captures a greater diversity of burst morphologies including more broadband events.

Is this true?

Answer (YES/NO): NO